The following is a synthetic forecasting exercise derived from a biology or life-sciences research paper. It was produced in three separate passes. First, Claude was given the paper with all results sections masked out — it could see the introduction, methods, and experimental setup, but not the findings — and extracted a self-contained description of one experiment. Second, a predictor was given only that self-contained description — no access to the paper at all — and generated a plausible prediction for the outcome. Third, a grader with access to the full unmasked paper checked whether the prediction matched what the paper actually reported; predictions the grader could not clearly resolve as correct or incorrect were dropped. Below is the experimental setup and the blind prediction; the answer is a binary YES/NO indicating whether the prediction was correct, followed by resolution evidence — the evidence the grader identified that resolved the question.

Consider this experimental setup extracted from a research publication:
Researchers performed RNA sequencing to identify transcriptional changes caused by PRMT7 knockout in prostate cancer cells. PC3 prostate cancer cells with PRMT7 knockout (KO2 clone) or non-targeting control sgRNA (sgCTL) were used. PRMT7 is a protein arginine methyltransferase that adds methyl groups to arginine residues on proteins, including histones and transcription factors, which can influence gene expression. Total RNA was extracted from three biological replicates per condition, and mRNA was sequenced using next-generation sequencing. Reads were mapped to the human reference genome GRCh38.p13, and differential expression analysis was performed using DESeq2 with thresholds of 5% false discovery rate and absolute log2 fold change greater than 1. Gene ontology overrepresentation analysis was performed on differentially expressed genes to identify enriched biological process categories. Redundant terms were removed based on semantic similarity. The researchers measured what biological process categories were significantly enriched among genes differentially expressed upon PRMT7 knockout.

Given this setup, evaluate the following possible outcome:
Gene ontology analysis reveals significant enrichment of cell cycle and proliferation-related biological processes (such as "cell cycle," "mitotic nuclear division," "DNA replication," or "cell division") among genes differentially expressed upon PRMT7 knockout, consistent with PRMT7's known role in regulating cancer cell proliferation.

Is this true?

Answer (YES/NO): NO